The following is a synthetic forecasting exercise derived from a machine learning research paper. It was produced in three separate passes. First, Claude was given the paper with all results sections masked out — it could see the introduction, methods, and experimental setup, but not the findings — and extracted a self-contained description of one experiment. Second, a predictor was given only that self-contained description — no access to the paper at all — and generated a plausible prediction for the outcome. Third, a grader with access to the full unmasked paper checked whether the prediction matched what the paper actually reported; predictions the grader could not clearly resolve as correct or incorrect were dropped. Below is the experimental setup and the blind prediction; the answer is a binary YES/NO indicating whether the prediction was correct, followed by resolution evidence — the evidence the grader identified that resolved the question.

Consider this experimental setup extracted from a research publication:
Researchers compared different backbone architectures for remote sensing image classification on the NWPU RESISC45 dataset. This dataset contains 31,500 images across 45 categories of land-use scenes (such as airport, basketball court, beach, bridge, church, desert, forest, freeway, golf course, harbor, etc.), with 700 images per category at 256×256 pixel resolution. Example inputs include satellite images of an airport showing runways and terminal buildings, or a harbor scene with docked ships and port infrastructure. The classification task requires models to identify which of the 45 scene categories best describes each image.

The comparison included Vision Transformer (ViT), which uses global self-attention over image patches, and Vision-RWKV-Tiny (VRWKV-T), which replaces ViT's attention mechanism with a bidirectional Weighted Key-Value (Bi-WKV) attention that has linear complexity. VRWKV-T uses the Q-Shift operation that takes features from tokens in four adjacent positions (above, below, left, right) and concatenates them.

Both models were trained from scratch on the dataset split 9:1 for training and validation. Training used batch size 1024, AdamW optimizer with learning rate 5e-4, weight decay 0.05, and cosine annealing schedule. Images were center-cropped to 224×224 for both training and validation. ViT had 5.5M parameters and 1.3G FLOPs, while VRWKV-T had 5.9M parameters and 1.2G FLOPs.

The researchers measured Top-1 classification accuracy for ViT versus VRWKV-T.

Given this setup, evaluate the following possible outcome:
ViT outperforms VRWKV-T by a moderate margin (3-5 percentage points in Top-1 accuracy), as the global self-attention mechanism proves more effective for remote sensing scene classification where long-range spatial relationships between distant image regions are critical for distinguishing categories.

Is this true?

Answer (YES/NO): NO